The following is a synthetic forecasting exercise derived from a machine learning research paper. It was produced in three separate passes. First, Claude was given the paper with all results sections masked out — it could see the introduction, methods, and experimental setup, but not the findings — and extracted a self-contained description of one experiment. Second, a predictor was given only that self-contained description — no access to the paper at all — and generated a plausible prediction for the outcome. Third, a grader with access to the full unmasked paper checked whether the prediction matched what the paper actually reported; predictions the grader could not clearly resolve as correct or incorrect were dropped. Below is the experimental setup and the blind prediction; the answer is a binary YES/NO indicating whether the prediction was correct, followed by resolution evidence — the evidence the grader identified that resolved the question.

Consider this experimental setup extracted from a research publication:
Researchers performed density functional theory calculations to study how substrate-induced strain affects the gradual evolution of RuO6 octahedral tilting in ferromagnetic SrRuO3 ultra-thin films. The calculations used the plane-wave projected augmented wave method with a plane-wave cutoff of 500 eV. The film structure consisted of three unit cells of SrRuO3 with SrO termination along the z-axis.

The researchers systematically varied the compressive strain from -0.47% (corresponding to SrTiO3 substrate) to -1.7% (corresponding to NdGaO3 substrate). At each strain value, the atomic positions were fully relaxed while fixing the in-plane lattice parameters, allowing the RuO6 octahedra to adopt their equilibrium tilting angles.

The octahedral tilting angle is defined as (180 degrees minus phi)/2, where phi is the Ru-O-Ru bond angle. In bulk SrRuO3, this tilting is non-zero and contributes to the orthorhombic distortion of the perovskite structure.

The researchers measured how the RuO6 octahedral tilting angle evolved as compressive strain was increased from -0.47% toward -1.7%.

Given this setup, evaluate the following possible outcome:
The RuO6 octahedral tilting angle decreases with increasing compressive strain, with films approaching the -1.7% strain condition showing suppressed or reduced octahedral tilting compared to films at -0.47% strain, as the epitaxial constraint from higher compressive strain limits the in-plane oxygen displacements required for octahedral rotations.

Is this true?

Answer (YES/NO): YES